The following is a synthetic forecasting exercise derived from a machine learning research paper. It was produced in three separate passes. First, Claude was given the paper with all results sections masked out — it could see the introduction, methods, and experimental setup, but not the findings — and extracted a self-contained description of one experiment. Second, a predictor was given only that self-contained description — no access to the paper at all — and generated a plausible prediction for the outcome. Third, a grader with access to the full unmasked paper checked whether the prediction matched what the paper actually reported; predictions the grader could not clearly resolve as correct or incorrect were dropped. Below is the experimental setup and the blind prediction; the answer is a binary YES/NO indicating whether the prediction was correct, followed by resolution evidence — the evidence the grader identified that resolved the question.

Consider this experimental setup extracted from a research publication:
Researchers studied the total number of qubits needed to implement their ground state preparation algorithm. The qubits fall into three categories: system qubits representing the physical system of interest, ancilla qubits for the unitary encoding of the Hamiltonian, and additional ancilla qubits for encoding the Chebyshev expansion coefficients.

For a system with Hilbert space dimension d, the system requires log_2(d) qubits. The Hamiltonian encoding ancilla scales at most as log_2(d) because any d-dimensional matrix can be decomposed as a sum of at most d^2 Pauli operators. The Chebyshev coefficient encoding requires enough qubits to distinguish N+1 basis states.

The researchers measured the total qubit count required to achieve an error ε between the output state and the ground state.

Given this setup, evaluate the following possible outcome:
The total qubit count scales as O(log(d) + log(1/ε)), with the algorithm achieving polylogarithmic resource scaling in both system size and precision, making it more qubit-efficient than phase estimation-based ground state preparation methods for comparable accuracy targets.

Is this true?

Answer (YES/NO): NO